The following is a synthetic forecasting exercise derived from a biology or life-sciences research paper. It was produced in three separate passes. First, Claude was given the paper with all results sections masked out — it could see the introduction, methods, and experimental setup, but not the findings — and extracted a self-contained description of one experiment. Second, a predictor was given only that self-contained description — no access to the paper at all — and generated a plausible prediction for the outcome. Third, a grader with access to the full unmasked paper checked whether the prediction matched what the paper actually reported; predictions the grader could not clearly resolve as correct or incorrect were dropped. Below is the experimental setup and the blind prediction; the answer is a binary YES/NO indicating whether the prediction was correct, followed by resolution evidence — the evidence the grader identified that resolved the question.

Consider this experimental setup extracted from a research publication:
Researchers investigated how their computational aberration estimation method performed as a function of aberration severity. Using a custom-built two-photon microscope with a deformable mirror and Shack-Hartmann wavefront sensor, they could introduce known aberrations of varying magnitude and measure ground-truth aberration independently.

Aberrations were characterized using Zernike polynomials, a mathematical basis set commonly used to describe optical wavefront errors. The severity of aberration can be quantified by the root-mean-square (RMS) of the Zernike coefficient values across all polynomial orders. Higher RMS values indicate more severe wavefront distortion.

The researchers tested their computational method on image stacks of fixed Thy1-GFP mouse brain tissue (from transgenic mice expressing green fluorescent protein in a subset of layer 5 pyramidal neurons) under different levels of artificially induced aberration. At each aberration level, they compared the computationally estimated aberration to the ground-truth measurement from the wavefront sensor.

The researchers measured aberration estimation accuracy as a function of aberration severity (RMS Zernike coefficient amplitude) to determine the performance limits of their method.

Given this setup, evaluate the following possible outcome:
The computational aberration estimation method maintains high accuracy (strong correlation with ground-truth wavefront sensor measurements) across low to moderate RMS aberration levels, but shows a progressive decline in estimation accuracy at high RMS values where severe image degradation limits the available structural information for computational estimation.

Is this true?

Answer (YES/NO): NO